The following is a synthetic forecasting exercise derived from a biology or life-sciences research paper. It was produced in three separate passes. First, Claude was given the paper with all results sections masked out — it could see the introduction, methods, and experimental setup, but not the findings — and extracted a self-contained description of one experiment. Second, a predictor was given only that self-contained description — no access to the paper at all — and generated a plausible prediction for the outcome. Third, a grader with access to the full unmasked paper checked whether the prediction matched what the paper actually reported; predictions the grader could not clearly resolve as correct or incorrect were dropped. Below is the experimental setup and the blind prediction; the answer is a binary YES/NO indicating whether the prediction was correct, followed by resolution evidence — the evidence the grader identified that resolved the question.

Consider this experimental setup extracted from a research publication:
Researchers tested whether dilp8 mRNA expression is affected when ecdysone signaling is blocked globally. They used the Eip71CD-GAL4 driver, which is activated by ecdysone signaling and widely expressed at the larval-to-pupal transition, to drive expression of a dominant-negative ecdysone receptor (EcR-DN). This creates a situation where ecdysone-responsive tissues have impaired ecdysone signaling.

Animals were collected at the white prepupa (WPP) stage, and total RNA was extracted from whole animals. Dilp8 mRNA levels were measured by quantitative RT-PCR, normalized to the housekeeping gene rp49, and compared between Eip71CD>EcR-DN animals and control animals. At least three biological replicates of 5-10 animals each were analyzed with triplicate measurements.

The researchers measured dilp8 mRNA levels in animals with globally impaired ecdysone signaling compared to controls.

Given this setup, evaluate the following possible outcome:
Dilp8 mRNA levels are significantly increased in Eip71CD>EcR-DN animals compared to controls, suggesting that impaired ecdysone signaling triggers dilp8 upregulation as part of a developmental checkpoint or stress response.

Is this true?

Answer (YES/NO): NO